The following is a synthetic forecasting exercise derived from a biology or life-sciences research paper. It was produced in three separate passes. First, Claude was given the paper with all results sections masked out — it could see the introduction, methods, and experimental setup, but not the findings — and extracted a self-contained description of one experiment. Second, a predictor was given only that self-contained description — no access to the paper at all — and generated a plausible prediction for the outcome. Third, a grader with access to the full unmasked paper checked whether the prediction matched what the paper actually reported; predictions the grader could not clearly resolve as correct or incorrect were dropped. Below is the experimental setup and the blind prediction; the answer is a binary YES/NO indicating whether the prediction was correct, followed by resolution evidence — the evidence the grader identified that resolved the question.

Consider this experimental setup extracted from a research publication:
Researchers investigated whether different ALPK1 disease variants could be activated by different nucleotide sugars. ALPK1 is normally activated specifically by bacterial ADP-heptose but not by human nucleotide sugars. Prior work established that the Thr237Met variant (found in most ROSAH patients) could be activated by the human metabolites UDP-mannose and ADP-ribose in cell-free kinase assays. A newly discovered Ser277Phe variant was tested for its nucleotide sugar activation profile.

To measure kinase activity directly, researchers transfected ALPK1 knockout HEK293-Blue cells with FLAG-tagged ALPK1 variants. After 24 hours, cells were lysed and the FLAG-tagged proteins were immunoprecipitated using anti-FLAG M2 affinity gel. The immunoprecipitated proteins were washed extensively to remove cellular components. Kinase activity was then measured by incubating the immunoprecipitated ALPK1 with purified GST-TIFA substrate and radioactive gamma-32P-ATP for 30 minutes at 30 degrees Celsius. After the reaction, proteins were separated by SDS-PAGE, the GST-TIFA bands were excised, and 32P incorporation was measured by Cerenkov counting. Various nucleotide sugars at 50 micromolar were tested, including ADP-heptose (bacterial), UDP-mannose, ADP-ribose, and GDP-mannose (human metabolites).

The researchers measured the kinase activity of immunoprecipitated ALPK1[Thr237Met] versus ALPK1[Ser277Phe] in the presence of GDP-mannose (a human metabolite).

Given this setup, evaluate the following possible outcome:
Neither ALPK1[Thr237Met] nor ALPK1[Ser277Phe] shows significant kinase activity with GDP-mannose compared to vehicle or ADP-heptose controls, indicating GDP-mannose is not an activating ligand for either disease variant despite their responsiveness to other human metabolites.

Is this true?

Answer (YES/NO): NO